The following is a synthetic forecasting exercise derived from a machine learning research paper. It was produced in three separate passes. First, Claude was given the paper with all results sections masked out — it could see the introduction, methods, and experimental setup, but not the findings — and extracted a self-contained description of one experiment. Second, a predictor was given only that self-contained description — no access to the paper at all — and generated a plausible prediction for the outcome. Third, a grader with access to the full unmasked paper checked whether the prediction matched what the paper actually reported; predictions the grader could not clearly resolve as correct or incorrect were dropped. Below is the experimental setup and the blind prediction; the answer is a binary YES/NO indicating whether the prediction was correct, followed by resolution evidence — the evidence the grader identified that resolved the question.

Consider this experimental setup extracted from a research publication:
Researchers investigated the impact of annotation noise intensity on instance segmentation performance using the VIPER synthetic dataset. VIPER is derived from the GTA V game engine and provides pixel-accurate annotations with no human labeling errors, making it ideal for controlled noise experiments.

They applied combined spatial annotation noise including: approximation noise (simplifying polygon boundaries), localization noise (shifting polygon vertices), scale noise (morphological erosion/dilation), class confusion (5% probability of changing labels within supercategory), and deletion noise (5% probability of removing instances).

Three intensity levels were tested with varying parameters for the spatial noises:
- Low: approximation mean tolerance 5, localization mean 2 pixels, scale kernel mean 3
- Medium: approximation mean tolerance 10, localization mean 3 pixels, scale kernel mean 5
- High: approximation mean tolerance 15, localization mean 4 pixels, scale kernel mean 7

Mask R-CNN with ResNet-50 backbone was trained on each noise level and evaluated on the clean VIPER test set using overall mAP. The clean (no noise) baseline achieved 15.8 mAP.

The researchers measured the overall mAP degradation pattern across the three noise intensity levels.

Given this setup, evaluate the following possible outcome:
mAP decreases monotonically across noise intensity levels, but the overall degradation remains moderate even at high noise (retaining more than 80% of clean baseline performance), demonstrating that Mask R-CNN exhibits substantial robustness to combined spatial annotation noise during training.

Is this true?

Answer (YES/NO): NO